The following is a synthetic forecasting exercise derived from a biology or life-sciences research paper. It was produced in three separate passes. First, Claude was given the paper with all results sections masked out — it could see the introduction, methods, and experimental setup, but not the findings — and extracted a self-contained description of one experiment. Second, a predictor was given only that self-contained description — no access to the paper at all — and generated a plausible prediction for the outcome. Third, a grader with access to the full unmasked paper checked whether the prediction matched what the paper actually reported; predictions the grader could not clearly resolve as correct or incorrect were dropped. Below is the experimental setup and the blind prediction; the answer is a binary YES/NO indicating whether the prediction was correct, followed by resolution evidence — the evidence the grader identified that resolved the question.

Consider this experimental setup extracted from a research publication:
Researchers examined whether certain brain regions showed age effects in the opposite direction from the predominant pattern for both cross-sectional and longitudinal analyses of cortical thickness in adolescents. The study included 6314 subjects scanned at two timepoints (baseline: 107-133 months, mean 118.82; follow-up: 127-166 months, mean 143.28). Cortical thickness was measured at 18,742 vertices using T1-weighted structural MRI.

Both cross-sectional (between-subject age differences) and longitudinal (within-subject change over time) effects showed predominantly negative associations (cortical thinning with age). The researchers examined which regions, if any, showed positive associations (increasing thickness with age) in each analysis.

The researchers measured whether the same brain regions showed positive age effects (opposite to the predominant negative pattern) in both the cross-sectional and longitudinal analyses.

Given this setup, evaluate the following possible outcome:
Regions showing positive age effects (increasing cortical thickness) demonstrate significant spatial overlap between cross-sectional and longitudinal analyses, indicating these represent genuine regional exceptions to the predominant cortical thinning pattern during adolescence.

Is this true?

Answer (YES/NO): YES